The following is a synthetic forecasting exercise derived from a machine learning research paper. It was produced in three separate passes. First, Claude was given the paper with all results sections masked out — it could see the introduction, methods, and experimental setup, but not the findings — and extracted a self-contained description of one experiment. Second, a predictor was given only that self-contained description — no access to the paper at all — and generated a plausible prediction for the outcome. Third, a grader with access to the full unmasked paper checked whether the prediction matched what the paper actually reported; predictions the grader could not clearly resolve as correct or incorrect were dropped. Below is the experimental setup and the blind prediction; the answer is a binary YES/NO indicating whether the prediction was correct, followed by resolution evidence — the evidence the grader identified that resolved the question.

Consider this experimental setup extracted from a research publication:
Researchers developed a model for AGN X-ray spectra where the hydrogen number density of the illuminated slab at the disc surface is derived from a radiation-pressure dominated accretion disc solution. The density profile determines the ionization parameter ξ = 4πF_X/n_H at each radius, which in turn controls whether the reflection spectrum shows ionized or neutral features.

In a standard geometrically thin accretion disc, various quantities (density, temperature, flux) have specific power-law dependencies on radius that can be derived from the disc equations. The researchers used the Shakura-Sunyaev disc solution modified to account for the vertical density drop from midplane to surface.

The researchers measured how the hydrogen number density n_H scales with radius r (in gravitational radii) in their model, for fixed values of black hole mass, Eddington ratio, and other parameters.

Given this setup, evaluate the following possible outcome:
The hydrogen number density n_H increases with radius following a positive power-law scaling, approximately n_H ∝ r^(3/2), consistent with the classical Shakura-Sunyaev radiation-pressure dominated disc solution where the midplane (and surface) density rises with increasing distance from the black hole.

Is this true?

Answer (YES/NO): YES